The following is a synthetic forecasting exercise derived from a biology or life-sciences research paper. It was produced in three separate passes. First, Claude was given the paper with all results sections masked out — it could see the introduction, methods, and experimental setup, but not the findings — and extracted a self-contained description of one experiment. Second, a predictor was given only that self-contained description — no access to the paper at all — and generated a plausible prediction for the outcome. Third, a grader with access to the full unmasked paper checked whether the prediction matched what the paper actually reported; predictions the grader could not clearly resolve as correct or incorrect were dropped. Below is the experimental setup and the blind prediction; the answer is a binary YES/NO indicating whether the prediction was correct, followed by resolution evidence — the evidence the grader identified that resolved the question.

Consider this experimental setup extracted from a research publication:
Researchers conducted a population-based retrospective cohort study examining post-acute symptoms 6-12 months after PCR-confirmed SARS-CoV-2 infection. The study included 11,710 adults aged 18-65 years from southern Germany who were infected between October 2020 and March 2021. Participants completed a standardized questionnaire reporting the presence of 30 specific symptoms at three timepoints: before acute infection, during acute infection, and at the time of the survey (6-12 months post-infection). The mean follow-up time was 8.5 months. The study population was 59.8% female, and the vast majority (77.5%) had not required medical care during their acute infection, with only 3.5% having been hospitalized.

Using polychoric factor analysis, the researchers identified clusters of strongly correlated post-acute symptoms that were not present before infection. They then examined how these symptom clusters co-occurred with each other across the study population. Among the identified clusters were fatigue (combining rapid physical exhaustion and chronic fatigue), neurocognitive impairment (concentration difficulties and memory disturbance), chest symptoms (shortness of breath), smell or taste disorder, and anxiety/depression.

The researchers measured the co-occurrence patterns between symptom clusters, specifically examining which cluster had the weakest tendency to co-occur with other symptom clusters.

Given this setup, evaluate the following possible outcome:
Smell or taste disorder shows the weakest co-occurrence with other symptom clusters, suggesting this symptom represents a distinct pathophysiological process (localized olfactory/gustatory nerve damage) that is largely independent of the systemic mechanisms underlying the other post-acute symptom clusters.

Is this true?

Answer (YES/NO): YES